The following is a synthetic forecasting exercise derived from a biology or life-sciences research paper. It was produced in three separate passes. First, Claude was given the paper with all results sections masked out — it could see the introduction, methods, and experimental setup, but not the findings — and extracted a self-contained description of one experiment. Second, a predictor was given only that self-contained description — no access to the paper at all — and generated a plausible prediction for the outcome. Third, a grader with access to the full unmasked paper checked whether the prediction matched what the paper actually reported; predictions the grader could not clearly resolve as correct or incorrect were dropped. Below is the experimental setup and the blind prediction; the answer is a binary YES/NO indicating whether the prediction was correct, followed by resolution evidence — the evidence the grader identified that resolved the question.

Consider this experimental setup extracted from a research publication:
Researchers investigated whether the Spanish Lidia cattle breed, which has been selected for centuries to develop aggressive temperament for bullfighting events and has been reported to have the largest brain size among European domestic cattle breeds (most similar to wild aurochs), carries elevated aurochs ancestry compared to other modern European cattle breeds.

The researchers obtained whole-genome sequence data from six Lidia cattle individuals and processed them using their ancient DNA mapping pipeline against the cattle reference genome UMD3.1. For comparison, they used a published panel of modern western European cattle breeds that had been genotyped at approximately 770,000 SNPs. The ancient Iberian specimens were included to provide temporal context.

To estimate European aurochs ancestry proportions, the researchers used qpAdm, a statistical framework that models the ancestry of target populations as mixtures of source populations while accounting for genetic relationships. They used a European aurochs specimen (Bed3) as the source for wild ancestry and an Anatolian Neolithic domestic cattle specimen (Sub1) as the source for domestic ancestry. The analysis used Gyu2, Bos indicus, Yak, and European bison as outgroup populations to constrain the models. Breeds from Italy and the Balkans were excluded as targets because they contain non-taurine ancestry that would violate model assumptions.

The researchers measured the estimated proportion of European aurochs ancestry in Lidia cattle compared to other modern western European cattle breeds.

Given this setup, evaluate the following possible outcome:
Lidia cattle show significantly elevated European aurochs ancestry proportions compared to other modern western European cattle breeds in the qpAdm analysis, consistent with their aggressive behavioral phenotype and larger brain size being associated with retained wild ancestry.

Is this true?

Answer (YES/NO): NO